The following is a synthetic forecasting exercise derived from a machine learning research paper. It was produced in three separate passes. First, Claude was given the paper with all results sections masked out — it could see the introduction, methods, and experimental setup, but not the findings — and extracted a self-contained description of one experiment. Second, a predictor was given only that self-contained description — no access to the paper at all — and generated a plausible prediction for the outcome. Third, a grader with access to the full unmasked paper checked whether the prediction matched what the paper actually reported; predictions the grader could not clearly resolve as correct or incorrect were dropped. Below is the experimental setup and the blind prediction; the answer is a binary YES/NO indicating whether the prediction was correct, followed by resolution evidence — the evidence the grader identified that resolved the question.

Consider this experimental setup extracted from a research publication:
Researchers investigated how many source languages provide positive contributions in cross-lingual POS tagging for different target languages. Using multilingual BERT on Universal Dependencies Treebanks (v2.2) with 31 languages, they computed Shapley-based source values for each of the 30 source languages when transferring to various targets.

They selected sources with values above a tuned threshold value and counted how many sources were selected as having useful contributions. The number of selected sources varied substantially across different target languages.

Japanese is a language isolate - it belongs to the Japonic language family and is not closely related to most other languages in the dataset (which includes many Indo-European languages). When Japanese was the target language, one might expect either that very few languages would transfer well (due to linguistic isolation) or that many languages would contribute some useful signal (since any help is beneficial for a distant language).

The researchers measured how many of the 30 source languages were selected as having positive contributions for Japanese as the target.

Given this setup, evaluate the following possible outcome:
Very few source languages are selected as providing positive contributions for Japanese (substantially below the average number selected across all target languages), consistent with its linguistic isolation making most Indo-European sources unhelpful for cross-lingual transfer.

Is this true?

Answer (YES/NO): NO